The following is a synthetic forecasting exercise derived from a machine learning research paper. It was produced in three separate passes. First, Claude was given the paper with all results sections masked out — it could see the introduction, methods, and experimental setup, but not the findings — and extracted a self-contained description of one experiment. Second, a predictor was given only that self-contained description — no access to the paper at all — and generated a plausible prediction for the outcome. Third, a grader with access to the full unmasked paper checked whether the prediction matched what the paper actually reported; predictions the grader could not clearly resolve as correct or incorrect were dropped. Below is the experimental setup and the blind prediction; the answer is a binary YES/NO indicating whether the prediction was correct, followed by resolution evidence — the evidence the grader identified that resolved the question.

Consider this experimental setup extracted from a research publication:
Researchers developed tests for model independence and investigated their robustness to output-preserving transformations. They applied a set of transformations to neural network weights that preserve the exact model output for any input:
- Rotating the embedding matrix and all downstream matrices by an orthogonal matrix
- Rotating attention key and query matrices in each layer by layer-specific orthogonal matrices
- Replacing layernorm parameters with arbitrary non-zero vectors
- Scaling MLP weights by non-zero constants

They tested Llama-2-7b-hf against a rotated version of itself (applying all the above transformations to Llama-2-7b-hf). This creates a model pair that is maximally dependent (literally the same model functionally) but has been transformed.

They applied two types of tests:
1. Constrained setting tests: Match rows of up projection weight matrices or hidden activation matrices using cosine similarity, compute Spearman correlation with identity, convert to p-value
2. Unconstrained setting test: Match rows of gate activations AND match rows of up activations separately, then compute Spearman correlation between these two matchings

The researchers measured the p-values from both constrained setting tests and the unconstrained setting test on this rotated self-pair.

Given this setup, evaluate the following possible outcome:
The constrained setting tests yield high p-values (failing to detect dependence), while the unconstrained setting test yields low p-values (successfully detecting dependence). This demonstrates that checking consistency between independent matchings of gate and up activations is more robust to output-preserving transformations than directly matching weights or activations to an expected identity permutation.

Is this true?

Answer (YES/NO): YES